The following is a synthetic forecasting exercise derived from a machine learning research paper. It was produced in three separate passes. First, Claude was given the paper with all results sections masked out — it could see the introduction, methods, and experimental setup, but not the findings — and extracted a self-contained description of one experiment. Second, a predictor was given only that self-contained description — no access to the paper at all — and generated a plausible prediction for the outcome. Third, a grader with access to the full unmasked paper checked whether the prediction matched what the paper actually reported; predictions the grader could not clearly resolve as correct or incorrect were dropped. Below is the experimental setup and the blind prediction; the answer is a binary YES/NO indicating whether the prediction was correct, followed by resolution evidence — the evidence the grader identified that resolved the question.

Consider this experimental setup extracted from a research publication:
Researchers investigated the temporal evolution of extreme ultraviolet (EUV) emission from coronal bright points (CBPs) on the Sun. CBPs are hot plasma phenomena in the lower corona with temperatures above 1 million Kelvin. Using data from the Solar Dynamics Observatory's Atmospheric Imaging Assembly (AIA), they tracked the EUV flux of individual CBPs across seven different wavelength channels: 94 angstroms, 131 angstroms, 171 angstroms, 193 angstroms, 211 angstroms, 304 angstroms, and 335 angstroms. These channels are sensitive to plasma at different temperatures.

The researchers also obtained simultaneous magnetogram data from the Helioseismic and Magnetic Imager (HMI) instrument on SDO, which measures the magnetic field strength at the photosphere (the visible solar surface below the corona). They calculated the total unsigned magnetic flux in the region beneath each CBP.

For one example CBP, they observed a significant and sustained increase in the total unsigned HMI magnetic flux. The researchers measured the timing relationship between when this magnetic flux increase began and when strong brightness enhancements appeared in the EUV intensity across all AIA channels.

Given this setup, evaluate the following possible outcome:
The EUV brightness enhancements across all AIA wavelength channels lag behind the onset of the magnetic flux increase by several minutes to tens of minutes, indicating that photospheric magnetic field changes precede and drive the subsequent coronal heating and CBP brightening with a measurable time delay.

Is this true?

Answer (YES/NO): YES